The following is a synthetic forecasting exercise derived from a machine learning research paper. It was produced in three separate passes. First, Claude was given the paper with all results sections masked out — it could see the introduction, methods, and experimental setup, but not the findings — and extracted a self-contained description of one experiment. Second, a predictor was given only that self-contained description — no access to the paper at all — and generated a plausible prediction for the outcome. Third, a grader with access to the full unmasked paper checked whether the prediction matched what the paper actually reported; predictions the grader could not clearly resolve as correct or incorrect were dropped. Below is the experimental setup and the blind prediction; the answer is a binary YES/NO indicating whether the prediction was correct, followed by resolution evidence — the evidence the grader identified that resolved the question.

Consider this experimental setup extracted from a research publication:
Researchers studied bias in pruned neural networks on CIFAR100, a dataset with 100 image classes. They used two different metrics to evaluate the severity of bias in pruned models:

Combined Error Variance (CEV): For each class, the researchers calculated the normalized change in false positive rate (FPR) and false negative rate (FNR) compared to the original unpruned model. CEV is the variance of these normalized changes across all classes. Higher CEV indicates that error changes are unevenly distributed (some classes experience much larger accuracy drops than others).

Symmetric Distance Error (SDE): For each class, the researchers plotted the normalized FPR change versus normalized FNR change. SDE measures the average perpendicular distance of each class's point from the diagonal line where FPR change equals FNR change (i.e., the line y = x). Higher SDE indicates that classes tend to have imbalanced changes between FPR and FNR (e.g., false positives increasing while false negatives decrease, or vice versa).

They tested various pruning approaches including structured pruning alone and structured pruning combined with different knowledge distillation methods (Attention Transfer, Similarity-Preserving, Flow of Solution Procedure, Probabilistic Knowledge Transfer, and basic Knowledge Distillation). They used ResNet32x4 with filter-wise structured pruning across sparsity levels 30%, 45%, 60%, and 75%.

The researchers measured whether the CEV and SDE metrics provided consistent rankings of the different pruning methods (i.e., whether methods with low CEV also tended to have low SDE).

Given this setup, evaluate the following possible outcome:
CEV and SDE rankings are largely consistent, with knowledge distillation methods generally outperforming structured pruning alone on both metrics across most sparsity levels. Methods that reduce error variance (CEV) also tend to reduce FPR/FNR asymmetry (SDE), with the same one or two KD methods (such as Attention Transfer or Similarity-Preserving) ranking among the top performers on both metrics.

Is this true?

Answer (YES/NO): YES